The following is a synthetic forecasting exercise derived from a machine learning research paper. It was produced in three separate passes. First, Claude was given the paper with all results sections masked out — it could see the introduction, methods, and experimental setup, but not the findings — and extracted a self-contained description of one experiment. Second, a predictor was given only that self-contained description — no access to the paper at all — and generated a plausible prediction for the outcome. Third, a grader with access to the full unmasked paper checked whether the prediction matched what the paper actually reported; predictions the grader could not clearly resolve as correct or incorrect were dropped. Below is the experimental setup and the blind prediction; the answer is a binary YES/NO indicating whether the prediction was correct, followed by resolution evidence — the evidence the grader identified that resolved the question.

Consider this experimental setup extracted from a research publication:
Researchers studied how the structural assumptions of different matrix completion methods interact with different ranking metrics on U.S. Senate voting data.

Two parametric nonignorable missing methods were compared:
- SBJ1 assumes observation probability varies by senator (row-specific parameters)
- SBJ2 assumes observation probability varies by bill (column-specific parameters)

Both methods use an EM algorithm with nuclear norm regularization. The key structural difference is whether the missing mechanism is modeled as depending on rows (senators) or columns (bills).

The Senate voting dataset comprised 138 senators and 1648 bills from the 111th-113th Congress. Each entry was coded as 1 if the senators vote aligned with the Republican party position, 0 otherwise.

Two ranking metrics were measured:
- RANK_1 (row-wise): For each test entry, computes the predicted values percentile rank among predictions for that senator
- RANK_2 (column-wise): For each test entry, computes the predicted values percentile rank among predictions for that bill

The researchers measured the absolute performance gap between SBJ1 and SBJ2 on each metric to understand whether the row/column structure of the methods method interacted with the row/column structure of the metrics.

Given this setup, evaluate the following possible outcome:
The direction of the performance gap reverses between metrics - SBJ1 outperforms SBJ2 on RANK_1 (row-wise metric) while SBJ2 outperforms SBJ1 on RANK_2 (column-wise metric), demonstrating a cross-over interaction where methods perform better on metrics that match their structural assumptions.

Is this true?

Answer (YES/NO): YES